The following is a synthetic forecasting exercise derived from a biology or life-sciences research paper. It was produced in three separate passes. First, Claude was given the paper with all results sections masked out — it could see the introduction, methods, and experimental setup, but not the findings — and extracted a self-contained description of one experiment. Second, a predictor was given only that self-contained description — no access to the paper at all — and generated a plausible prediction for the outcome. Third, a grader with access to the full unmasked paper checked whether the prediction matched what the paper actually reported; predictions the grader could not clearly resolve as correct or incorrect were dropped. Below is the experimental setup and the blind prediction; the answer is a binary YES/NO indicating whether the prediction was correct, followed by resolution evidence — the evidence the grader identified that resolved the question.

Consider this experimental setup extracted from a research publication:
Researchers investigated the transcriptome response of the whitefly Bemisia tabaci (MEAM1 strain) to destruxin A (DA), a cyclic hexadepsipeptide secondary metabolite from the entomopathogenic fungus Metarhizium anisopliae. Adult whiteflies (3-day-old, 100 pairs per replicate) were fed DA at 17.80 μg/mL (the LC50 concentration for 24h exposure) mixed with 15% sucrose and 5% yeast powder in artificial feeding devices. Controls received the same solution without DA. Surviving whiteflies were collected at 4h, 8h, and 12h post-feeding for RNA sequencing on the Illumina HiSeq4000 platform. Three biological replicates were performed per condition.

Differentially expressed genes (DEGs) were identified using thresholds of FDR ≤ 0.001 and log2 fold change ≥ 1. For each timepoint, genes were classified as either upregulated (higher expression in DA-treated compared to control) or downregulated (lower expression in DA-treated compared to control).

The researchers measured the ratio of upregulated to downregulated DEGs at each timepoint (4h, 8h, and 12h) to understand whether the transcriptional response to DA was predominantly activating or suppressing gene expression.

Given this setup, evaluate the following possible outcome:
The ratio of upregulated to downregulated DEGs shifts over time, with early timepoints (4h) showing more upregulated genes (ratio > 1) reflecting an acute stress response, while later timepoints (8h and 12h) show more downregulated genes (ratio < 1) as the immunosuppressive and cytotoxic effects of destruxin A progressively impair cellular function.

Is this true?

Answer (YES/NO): NO